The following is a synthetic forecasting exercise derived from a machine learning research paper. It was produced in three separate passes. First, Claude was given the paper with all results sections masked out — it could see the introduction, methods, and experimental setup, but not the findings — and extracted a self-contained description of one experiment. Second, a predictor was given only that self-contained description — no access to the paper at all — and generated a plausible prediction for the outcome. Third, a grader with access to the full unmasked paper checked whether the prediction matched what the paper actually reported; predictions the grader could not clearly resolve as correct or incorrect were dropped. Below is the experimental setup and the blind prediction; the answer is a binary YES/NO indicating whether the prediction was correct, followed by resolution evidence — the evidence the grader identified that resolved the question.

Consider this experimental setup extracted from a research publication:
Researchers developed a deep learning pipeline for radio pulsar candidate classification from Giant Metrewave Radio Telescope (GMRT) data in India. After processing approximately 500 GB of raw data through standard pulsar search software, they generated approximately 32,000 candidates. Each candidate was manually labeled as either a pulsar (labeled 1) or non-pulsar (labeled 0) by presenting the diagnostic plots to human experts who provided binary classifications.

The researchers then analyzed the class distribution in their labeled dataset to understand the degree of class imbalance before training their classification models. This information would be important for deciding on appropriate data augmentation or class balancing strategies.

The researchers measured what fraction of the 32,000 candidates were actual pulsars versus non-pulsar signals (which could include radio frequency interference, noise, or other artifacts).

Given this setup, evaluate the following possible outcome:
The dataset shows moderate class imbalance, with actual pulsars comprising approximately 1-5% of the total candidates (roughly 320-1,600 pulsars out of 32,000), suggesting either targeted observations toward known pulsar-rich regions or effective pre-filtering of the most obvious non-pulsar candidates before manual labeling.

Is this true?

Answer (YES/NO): NO